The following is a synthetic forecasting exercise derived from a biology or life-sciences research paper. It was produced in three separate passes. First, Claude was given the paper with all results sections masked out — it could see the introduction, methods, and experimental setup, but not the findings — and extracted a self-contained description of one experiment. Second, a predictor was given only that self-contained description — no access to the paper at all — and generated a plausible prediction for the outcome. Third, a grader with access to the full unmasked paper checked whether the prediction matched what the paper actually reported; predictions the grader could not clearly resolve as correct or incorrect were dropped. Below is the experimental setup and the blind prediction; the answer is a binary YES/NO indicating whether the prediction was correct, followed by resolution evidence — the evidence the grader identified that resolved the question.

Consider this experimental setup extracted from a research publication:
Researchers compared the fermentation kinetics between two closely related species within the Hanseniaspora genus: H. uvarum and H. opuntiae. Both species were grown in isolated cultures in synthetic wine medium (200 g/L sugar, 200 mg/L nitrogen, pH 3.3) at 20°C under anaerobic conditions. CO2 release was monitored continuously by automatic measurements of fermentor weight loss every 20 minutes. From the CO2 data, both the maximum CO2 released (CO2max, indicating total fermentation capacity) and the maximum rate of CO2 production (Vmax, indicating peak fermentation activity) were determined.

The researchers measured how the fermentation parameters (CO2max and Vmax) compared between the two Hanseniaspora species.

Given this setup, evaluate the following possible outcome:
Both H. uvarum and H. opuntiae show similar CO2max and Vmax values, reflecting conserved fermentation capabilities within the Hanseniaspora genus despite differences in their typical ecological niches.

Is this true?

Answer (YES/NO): NO